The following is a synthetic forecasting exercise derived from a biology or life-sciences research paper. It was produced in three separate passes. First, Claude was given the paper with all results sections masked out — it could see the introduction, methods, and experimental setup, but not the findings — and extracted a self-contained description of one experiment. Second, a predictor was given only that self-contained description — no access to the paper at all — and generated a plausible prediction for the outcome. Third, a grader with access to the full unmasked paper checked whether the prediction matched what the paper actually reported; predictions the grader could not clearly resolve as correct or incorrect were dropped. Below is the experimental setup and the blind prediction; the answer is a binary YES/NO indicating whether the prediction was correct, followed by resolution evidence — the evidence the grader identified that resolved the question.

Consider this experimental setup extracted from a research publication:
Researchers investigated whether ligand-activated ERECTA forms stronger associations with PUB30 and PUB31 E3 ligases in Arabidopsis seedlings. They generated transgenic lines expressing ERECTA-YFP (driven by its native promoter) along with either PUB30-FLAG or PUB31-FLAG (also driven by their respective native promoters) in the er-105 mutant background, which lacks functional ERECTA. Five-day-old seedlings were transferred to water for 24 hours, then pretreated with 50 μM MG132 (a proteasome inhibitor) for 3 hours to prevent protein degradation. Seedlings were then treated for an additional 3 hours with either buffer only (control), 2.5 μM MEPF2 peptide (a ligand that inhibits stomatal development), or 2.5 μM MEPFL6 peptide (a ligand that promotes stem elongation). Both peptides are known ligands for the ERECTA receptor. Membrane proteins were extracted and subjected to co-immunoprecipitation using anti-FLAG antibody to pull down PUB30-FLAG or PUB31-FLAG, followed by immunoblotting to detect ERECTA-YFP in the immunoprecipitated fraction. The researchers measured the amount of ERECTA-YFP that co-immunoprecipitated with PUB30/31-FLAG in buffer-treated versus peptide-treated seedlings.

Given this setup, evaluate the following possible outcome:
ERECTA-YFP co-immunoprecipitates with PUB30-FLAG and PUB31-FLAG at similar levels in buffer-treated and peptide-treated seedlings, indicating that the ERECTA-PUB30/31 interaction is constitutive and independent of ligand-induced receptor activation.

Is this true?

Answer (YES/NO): NO